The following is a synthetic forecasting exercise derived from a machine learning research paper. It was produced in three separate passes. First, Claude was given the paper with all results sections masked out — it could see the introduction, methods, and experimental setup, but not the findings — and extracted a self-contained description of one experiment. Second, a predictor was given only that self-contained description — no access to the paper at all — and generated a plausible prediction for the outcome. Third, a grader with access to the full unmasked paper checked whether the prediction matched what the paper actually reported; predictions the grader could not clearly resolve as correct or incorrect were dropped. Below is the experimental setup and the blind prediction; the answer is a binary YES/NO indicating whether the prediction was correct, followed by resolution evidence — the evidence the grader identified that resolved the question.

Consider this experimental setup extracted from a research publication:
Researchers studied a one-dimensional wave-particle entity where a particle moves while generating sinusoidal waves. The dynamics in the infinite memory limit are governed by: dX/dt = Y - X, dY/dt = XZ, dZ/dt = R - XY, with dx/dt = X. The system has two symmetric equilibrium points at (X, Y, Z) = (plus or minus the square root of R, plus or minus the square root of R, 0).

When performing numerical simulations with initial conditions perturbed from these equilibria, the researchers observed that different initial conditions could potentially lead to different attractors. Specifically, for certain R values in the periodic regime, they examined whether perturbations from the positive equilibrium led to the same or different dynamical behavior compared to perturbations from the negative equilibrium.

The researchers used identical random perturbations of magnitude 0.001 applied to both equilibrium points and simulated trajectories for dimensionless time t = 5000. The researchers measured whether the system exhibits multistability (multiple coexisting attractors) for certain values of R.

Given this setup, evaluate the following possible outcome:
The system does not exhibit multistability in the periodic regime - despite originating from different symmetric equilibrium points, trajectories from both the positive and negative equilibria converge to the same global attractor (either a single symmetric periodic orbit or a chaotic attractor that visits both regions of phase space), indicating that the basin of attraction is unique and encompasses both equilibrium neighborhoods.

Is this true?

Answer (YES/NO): NO